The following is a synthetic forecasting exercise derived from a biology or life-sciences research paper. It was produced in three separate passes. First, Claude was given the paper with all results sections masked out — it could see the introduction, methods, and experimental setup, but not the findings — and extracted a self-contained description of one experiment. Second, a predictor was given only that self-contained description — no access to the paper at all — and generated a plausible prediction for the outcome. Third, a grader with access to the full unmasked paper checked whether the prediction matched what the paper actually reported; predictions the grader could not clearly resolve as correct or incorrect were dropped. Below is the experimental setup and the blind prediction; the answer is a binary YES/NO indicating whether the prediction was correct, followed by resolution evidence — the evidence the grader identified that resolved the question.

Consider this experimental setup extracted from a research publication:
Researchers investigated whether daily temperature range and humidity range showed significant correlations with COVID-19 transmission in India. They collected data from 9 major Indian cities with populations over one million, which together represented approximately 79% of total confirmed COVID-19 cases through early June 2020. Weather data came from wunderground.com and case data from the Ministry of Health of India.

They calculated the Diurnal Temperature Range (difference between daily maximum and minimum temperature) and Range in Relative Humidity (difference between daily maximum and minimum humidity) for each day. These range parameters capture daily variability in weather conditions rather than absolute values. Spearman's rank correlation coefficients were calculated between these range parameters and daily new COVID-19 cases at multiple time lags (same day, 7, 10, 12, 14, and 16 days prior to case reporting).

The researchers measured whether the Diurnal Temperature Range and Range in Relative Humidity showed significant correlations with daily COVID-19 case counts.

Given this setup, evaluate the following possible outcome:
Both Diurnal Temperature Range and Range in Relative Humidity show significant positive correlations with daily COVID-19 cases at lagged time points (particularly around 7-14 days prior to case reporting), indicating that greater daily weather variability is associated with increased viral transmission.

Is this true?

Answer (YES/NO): NO